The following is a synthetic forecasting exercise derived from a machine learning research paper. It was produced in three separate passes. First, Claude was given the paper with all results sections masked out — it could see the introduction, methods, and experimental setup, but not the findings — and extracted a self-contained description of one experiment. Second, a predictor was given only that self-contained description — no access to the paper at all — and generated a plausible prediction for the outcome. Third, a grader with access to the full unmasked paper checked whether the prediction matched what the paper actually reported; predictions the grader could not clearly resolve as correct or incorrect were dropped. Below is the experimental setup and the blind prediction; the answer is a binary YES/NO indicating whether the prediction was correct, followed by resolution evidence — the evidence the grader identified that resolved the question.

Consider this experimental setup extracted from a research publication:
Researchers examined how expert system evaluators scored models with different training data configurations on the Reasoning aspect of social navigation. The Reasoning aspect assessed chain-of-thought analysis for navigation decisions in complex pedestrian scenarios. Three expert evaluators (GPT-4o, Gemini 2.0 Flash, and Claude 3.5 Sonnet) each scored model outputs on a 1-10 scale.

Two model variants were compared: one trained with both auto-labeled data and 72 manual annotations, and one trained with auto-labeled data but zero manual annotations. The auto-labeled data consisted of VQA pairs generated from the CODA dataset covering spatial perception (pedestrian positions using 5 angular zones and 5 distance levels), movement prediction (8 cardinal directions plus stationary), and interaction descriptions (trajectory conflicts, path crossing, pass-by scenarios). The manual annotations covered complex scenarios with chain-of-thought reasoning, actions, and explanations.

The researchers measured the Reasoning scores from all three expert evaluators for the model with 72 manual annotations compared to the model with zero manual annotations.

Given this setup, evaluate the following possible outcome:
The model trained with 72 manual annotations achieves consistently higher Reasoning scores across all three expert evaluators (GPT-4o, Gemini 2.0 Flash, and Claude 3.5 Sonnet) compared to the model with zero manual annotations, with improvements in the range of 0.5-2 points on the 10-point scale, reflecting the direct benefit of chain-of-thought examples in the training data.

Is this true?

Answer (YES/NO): NO